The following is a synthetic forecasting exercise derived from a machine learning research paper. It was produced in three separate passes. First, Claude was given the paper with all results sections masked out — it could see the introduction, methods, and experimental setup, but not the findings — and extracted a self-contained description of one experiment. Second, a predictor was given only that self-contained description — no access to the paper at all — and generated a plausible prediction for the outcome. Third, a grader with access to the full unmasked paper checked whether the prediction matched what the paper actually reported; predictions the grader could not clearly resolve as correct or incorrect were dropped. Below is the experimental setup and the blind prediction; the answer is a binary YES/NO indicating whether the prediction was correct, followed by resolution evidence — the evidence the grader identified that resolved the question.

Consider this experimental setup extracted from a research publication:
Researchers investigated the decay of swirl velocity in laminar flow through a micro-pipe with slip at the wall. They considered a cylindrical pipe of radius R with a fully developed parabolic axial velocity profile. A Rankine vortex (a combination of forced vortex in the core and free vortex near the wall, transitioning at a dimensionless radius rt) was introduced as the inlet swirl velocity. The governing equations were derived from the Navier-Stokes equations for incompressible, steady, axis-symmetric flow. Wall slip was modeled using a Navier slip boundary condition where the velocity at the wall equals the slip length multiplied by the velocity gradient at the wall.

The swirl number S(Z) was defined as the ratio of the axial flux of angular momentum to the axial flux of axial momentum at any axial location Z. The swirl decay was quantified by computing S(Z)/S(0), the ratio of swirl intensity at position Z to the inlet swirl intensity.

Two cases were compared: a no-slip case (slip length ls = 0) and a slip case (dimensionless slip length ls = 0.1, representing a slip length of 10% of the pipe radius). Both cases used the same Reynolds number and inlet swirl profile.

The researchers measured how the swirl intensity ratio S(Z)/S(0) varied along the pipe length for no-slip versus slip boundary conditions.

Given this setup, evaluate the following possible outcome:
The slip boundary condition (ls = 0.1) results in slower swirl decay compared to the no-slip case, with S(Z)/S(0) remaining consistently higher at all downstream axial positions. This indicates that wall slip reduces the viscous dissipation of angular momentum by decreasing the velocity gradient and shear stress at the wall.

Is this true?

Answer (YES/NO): YES